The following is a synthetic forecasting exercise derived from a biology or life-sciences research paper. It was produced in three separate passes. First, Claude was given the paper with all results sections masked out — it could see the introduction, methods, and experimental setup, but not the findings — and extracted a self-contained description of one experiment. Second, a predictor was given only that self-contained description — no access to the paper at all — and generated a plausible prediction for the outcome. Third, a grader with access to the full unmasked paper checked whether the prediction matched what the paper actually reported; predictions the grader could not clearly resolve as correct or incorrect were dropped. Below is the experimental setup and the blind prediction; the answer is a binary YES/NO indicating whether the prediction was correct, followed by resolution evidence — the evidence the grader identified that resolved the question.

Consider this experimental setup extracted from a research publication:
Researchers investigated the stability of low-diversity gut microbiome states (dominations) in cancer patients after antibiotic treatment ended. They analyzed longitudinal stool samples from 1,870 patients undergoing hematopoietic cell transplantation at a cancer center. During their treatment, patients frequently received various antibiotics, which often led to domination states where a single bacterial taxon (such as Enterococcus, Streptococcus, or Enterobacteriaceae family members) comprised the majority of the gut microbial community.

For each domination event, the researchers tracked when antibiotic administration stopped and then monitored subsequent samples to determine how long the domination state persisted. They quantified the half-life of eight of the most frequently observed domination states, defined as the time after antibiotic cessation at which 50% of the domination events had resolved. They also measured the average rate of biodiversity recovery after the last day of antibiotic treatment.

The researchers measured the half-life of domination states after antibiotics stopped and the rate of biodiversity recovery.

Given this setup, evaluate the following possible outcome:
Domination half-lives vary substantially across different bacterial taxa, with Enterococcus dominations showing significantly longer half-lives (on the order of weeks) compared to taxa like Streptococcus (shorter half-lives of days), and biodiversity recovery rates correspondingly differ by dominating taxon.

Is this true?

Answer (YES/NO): NO